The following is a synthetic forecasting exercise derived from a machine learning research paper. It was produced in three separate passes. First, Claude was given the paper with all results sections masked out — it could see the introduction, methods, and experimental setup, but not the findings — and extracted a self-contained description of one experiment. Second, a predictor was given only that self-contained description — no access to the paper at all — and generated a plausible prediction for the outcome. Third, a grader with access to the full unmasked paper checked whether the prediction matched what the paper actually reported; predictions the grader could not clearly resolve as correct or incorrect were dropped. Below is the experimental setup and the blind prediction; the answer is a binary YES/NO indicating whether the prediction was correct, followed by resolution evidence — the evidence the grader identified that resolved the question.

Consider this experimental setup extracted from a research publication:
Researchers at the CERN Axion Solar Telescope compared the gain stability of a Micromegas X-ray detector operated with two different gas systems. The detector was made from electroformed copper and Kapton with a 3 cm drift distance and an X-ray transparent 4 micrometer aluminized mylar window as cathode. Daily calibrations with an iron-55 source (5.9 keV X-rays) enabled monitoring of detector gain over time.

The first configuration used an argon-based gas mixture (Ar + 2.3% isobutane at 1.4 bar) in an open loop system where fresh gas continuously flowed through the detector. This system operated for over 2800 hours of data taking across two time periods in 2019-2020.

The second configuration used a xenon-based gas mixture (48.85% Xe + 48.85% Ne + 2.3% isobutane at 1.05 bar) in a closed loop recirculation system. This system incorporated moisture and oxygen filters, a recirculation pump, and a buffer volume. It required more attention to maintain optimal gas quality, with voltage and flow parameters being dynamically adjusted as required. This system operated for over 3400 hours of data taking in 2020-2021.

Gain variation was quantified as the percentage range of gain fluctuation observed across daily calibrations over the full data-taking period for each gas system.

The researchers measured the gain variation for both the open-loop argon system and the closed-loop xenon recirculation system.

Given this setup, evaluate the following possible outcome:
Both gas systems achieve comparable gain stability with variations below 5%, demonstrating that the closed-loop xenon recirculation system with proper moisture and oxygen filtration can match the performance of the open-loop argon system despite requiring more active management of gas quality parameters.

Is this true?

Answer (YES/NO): NO